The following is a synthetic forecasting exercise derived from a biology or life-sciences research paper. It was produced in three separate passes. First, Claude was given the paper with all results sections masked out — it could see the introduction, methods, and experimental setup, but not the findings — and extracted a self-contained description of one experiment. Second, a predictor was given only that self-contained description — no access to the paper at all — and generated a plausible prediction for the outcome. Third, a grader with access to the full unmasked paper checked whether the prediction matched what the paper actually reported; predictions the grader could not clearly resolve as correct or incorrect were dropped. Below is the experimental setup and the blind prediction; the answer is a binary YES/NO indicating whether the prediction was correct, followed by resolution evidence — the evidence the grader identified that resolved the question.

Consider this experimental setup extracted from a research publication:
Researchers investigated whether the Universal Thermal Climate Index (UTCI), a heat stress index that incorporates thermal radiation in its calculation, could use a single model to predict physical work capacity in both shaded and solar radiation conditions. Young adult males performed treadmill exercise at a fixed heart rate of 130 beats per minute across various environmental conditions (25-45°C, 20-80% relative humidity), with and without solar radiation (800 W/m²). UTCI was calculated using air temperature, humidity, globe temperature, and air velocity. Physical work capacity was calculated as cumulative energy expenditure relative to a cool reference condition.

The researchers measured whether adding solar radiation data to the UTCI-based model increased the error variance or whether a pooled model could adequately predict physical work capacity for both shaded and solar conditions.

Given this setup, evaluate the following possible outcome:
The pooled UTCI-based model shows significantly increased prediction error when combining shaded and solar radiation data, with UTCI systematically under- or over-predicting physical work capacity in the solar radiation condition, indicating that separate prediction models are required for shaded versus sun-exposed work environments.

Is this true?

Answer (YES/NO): NO